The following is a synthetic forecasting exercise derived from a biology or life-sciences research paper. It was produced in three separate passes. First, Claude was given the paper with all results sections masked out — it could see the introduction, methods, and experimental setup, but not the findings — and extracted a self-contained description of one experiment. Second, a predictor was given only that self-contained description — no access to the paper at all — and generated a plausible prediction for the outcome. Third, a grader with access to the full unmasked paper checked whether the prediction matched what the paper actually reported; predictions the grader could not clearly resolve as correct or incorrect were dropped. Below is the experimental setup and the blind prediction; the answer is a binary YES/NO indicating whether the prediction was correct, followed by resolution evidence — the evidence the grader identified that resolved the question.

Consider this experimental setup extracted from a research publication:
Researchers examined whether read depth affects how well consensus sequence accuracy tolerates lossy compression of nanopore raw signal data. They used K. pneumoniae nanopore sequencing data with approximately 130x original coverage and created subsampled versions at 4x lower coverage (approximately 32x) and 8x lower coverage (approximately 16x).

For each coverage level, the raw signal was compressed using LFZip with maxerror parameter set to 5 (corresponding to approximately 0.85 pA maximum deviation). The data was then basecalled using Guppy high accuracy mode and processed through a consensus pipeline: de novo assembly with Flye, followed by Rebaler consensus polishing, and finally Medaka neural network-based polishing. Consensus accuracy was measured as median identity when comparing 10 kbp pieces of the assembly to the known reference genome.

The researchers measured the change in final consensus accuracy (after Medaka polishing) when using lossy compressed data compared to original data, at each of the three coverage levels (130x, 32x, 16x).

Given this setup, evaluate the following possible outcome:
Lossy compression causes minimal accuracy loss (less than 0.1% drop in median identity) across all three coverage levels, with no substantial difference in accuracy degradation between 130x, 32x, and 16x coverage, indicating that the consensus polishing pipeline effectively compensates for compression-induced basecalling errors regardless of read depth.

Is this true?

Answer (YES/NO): NO